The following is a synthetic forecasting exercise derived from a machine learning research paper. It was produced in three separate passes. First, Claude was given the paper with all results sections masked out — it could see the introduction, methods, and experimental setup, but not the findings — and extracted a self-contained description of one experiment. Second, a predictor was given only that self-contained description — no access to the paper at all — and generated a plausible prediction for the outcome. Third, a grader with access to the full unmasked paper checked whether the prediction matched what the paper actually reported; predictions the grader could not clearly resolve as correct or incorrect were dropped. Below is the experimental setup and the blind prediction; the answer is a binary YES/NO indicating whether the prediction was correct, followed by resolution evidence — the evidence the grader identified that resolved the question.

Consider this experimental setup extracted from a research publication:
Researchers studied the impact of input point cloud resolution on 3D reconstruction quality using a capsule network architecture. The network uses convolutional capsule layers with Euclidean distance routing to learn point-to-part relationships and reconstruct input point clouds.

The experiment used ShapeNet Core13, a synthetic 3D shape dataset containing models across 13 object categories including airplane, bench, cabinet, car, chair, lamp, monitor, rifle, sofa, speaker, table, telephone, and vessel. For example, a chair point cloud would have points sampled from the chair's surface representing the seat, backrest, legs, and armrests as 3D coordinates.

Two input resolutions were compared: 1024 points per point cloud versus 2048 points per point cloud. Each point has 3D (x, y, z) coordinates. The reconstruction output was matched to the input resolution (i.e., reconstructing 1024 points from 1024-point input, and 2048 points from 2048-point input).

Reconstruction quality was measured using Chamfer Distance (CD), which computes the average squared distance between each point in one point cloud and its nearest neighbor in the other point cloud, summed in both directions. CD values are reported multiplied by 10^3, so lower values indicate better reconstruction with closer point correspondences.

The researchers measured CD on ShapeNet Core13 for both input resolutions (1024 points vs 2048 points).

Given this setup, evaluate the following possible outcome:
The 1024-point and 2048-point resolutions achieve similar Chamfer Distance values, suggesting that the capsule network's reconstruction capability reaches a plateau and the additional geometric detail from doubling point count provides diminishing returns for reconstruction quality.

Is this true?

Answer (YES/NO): NO